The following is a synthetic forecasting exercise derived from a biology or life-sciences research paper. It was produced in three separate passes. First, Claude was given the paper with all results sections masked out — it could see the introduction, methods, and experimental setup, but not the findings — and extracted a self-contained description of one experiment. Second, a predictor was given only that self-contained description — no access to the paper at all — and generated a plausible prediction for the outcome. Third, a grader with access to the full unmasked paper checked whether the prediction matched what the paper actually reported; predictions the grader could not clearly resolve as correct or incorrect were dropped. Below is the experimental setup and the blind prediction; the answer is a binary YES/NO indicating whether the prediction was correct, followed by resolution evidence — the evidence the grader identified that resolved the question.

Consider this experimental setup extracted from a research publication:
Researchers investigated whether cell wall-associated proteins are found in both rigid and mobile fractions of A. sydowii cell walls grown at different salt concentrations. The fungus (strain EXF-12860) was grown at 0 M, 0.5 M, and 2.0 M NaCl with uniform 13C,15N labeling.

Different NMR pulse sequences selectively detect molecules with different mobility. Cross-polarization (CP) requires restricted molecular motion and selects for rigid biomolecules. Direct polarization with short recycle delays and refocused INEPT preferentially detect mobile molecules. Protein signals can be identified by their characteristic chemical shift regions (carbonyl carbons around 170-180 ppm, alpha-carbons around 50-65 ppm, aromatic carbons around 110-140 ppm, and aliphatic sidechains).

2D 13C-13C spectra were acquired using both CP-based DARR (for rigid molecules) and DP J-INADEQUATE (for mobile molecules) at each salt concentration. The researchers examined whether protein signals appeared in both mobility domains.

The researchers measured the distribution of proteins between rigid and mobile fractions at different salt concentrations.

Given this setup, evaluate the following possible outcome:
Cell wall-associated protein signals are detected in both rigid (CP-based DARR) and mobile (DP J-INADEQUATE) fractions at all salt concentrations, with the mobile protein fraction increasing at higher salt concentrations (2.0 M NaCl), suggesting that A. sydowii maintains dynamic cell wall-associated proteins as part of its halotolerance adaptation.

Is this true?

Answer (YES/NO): NO